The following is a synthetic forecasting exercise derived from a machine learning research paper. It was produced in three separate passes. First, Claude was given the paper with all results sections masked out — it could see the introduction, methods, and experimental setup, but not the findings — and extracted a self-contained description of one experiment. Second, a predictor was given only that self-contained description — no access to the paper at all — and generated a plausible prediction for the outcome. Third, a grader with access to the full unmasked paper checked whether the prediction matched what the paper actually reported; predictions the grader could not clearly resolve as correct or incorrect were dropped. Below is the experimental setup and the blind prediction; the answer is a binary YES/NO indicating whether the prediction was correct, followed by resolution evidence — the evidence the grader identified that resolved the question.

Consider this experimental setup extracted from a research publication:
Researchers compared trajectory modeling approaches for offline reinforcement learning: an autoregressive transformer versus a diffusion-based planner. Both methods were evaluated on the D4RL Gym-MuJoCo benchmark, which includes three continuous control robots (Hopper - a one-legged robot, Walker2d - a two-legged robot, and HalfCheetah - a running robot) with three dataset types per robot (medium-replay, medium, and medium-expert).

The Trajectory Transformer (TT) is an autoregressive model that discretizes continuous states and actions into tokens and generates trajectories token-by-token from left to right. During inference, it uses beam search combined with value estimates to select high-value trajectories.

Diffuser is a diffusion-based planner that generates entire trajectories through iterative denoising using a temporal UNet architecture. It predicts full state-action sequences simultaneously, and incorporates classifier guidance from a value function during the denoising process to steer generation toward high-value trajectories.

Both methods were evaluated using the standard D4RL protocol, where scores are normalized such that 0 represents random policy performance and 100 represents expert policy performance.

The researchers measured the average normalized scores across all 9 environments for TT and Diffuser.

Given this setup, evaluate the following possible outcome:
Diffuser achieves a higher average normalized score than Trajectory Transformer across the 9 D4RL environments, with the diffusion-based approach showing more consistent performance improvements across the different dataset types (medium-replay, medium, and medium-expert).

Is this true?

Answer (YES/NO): NO